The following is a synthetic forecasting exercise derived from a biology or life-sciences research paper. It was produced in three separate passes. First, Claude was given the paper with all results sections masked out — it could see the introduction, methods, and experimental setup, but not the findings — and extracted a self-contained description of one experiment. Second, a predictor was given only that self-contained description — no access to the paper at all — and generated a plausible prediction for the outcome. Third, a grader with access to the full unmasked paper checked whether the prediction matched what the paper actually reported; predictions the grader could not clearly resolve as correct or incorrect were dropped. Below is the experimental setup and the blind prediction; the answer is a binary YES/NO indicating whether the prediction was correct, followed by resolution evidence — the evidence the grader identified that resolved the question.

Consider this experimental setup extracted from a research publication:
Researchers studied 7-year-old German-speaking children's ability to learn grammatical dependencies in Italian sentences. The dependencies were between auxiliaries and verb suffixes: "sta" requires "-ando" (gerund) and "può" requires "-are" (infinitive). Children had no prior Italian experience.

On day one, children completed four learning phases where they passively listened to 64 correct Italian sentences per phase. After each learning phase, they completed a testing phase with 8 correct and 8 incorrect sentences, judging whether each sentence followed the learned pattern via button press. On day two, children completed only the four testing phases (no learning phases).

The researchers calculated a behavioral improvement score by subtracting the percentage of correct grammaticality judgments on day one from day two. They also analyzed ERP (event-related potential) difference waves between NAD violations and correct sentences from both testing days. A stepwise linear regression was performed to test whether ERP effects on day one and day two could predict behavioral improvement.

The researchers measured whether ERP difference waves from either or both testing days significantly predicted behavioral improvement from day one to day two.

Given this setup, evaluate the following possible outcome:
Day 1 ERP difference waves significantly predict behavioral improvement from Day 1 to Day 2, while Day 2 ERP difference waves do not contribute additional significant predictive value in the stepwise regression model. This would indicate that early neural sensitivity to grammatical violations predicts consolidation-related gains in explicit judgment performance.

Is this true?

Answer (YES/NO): NO